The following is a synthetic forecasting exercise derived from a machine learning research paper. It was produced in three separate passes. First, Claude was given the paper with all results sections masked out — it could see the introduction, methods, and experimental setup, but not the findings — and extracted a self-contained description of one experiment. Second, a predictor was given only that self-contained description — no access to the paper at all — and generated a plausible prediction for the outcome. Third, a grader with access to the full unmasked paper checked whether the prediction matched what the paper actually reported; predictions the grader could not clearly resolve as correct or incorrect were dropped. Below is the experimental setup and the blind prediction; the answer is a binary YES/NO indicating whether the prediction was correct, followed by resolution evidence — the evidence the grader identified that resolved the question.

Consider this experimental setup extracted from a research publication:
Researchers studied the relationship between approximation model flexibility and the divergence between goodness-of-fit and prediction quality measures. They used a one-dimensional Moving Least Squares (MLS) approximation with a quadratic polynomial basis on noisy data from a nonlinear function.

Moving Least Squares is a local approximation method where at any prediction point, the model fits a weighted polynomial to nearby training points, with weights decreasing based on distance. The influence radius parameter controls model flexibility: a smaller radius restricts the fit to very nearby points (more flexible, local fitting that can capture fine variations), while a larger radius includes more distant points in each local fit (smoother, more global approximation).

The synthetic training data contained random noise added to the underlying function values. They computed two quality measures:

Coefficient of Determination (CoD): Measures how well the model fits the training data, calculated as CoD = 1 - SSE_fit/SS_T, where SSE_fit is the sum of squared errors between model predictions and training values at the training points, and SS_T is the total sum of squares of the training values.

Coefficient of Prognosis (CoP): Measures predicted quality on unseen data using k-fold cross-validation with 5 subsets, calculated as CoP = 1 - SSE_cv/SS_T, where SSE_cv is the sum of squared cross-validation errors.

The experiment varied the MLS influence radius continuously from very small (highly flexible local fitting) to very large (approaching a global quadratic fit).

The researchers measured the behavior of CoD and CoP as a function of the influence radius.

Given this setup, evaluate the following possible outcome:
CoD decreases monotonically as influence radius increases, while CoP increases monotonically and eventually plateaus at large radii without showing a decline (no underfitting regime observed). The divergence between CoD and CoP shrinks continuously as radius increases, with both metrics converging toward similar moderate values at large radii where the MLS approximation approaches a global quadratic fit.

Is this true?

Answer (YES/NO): NO